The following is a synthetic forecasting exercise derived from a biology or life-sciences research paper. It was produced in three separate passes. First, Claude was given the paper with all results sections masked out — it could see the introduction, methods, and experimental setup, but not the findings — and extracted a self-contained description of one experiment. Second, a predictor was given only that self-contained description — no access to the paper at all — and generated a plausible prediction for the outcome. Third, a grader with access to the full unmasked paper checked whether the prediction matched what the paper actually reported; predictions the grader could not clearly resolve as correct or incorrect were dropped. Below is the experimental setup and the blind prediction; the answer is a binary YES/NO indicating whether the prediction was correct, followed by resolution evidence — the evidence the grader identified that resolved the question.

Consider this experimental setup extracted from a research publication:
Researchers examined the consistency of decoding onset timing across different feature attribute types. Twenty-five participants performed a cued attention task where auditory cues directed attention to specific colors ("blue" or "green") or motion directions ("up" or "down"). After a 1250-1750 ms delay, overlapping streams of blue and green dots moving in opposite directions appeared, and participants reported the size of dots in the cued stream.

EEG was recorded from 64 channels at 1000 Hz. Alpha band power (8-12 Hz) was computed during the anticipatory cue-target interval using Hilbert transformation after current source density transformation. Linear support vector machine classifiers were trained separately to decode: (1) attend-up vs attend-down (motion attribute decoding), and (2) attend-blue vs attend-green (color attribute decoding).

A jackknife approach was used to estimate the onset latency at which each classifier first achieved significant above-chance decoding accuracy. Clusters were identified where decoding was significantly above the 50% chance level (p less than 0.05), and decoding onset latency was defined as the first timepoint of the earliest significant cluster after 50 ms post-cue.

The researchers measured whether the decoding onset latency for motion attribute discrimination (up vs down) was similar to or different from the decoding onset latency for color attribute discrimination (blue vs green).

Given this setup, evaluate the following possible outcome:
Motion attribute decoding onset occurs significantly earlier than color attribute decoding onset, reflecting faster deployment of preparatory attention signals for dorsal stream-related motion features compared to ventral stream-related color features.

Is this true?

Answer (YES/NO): NO